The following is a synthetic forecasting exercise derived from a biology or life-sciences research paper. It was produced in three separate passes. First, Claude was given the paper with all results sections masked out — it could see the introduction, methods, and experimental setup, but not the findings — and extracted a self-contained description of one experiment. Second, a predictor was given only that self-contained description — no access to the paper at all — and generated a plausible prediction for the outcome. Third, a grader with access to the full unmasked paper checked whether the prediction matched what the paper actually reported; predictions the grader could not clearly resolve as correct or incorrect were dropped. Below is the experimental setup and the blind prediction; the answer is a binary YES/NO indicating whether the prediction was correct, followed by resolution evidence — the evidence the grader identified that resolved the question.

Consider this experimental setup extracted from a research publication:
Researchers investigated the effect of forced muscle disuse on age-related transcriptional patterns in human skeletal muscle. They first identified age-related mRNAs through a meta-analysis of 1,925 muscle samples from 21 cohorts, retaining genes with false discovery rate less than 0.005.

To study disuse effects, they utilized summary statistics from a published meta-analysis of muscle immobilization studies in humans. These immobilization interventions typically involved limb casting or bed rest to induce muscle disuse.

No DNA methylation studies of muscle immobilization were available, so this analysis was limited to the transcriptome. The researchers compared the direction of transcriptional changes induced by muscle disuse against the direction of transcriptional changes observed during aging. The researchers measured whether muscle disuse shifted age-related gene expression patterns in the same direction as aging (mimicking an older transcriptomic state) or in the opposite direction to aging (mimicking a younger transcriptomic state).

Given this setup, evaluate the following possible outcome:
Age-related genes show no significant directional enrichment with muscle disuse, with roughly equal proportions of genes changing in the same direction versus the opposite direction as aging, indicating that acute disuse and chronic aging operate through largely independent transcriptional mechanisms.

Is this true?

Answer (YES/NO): NO